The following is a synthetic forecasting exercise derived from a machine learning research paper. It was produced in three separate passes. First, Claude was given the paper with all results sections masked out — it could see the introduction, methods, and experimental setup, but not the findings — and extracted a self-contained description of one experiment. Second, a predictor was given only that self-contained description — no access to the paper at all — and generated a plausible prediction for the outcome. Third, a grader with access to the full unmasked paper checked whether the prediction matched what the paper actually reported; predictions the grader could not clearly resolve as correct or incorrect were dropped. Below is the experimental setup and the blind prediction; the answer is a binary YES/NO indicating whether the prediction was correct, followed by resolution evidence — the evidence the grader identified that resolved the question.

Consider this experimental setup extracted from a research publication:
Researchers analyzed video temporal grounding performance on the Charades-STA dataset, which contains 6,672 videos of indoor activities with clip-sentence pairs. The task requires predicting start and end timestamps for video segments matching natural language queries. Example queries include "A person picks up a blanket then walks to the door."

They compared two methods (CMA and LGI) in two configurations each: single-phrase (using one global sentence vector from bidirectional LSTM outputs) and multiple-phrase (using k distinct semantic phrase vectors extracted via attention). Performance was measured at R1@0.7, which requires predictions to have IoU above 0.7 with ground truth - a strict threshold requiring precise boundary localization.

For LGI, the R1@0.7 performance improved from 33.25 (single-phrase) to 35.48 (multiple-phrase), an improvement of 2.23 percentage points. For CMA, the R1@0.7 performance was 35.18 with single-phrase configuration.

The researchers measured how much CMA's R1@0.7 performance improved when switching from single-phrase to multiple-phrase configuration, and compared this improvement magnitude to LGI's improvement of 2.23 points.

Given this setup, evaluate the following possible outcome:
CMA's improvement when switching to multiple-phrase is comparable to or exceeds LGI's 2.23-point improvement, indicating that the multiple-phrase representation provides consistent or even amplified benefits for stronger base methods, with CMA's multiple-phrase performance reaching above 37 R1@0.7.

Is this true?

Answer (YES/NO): YES